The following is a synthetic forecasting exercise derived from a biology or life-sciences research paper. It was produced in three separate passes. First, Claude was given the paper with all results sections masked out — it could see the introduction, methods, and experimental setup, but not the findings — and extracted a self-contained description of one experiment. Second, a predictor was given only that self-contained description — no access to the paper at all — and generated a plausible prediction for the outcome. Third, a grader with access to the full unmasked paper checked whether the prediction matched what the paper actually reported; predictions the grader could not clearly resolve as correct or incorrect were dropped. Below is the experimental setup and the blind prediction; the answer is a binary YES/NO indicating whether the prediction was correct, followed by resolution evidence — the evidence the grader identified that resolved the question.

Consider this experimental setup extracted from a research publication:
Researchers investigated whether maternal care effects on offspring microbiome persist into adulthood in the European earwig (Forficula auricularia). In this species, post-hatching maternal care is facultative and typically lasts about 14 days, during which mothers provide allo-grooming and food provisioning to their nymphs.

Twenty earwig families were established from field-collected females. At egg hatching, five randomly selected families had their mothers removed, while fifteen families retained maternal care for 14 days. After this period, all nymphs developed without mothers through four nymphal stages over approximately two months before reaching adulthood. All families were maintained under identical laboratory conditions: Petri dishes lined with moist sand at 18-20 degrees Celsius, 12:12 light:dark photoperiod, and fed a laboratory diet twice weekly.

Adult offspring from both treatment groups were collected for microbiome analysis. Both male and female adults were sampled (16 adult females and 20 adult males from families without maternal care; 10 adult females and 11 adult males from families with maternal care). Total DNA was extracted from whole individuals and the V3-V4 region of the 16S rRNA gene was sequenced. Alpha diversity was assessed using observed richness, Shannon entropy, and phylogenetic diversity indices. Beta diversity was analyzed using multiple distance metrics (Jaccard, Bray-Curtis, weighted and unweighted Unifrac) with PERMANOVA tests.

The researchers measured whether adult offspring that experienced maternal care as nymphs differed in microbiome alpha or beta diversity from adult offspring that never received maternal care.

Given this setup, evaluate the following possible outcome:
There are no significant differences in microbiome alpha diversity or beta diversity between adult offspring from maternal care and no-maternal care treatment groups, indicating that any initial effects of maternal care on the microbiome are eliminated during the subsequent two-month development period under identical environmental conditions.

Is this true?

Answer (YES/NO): NO